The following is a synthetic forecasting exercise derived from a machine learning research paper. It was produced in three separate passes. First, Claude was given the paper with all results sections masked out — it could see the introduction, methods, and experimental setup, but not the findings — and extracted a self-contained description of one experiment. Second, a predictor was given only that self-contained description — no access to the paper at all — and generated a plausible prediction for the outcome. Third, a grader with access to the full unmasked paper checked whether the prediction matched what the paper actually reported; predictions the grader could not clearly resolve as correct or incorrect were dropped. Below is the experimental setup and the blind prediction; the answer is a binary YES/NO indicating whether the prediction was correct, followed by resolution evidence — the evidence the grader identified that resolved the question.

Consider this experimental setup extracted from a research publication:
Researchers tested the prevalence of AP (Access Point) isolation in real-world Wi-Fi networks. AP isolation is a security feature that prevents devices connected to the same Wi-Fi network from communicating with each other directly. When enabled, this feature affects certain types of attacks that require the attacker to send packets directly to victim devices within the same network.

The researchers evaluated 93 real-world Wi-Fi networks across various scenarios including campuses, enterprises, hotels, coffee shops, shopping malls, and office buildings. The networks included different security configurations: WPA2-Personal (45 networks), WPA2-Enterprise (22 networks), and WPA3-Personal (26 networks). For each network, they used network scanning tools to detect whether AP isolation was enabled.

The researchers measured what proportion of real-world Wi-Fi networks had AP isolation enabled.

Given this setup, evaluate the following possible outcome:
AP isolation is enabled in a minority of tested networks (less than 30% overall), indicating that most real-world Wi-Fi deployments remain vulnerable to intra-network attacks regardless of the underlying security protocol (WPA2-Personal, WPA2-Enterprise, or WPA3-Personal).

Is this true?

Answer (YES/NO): YES